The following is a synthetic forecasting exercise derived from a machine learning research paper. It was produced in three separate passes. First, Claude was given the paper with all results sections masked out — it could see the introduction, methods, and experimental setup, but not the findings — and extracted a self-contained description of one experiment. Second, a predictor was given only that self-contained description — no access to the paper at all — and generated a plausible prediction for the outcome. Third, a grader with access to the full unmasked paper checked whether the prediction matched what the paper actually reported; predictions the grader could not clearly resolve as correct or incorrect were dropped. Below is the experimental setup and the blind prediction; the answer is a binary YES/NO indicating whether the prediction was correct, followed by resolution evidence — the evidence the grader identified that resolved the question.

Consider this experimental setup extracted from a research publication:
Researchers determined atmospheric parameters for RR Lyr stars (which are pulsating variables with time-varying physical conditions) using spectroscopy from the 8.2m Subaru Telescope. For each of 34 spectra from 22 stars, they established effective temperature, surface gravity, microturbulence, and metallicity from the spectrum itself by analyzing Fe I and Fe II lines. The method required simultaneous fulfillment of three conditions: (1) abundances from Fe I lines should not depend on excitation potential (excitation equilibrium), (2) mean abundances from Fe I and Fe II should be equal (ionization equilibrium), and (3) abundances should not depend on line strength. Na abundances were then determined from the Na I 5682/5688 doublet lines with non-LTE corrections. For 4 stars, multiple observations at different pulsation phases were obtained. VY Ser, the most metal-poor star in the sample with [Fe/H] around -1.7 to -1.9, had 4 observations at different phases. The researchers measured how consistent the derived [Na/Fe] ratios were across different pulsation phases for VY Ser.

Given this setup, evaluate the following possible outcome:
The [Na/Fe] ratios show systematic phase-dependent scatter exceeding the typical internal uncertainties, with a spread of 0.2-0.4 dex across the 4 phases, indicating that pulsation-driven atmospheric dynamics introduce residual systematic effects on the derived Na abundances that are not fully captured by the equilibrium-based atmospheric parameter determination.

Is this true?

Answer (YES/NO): NO